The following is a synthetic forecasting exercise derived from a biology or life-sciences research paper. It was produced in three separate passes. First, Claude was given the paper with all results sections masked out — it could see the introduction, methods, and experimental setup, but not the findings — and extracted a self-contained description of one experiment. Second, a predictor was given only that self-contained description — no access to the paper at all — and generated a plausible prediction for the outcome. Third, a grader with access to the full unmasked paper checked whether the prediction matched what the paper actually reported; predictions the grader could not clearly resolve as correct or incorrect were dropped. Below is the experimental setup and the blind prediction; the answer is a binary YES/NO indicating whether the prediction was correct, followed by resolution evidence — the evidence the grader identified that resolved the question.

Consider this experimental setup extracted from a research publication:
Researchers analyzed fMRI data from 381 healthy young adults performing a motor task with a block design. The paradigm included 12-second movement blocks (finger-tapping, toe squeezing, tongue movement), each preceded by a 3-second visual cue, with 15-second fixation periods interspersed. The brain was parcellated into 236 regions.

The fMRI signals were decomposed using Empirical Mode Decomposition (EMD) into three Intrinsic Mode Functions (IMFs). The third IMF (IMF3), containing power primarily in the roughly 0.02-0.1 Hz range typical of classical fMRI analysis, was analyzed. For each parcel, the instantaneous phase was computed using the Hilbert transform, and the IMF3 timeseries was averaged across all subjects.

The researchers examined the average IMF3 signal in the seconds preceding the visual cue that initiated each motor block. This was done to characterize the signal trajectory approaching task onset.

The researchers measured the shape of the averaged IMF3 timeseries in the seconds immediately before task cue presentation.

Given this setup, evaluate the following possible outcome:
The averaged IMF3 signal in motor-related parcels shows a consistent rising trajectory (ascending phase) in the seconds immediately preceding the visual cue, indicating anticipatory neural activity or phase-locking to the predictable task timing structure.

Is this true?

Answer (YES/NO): NO